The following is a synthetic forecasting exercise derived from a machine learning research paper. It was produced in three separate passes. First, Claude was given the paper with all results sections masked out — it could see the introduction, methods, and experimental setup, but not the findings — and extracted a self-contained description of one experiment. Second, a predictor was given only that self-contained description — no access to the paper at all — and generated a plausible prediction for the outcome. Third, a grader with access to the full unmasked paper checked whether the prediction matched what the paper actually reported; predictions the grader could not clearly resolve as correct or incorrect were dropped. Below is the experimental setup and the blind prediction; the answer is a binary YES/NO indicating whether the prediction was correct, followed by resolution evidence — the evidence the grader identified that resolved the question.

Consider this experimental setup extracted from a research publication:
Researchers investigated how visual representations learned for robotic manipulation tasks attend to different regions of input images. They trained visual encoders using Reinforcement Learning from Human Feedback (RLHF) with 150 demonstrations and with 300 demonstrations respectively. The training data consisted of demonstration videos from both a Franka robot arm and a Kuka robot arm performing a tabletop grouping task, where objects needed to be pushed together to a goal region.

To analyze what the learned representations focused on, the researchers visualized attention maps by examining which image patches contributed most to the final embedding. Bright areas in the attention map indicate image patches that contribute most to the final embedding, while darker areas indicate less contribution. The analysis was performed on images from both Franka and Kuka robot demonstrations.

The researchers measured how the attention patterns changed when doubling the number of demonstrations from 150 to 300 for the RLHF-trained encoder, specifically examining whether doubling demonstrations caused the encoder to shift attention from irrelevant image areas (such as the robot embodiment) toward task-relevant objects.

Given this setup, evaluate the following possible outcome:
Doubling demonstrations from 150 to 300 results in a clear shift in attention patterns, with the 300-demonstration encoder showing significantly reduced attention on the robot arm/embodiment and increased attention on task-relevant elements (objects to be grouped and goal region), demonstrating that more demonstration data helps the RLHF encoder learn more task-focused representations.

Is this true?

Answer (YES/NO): NO